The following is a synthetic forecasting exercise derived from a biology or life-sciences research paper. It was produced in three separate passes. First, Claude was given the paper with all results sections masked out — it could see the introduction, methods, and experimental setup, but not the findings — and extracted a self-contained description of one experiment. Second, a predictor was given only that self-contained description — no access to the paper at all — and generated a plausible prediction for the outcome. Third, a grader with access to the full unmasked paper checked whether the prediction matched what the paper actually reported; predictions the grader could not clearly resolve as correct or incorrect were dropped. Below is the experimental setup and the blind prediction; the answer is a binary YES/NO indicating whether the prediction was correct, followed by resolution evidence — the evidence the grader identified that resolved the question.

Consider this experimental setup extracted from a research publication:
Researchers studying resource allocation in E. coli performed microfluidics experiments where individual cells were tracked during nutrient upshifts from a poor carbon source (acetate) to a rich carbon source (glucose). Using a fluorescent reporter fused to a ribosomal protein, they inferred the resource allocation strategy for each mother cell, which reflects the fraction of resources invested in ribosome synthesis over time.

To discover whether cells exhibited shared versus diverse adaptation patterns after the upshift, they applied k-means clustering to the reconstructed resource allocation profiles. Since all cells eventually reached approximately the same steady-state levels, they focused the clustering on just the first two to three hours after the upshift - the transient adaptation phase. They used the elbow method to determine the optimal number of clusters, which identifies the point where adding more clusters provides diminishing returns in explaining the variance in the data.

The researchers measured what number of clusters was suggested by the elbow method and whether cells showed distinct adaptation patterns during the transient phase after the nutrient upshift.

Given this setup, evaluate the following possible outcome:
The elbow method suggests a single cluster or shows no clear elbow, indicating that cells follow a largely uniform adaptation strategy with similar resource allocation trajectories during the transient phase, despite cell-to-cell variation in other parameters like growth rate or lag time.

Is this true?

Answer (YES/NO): NO